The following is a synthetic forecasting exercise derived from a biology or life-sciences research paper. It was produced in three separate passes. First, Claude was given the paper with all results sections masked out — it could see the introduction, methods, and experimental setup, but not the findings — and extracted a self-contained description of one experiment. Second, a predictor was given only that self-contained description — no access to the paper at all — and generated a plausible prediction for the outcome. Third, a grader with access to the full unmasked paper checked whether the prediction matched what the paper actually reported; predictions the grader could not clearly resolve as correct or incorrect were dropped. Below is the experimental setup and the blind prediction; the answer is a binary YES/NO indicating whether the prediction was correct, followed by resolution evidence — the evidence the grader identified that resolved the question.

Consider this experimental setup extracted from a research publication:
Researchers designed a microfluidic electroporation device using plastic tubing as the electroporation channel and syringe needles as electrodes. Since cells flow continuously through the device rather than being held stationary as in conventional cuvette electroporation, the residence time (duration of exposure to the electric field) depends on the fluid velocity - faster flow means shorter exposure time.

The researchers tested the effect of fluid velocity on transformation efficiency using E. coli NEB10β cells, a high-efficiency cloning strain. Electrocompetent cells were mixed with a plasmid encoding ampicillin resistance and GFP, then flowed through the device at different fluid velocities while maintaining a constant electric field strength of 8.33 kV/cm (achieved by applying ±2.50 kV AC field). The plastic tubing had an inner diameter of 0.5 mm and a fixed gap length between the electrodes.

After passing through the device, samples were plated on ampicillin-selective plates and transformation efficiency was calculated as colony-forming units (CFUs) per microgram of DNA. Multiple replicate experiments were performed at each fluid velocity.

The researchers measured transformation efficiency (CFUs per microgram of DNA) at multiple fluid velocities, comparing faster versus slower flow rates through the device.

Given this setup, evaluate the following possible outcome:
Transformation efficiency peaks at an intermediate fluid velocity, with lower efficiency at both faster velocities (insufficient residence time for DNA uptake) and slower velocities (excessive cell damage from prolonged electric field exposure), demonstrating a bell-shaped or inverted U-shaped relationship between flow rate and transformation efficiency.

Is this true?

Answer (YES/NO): NO